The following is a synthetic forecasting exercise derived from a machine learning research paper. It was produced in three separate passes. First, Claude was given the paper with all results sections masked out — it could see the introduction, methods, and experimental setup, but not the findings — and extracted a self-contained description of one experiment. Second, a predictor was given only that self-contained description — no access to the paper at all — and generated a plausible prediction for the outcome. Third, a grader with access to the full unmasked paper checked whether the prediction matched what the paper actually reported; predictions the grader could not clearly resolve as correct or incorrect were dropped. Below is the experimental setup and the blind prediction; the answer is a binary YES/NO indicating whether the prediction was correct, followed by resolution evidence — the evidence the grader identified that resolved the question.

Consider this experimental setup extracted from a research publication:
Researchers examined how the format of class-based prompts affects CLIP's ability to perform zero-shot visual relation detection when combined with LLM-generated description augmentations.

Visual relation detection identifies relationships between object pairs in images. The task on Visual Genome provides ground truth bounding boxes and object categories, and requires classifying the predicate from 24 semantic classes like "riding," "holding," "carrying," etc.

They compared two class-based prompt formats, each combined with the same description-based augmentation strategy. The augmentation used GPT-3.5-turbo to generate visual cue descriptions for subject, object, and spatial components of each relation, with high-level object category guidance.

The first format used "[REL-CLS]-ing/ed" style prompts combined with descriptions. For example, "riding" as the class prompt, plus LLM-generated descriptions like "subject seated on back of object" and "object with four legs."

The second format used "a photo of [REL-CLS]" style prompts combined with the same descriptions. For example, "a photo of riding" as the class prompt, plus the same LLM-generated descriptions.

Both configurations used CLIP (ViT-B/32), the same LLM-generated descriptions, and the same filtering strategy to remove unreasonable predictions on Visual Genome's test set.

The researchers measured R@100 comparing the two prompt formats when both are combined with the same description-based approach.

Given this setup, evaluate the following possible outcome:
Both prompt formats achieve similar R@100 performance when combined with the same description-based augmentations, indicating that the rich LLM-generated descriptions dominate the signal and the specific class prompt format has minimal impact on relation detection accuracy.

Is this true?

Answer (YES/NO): NO